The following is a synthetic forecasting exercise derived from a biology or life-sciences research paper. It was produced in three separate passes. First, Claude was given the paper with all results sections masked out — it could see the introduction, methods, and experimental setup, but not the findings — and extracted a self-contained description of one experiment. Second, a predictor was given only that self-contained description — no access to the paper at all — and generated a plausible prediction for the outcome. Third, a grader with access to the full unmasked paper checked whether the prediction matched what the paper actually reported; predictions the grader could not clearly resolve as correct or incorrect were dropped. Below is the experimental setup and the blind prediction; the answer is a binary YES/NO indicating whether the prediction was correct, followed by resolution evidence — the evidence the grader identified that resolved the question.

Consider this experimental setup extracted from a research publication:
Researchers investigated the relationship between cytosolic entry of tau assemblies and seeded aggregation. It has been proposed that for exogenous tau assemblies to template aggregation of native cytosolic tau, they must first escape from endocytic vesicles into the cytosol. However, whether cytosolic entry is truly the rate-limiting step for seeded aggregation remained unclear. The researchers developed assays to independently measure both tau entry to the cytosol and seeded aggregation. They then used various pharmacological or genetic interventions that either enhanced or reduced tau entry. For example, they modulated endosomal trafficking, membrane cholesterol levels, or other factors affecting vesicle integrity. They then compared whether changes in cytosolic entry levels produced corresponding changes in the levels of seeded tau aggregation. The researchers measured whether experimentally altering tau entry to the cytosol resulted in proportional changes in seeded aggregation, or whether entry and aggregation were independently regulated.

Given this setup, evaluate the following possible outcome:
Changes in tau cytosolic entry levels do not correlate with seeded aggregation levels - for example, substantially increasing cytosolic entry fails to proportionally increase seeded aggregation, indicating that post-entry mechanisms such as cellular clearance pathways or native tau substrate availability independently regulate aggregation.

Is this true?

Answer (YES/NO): NO